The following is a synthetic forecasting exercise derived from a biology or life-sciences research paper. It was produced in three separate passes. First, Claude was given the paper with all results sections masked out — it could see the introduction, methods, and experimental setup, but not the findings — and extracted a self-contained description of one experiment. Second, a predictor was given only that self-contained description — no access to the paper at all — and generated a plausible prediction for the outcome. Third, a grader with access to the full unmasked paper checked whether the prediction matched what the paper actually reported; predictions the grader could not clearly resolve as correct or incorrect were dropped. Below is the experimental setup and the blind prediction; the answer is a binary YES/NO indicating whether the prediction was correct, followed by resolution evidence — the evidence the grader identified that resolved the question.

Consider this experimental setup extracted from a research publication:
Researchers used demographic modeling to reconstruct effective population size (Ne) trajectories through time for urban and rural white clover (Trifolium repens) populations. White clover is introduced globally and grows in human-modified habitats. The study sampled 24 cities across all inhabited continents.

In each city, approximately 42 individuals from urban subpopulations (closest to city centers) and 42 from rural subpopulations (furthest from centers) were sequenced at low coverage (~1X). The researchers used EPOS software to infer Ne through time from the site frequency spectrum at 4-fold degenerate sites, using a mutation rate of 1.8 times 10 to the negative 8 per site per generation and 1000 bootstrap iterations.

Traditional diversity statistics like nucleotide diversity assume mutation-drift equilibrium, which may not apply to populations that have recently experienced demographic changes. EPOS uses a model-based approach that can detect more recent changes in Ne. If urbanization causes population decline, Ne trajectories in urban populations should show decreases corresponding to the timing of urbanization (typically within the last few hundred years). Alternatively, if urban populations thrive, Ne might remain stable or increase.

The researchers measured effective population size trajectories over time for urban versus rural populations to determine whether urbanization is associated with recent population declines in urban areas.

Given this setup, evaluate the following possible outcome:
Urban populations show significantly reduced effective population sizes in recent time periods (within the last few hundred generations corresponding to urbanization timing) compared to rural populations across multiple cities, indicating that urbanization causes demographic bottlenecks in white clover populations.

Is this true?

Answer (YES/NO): NO